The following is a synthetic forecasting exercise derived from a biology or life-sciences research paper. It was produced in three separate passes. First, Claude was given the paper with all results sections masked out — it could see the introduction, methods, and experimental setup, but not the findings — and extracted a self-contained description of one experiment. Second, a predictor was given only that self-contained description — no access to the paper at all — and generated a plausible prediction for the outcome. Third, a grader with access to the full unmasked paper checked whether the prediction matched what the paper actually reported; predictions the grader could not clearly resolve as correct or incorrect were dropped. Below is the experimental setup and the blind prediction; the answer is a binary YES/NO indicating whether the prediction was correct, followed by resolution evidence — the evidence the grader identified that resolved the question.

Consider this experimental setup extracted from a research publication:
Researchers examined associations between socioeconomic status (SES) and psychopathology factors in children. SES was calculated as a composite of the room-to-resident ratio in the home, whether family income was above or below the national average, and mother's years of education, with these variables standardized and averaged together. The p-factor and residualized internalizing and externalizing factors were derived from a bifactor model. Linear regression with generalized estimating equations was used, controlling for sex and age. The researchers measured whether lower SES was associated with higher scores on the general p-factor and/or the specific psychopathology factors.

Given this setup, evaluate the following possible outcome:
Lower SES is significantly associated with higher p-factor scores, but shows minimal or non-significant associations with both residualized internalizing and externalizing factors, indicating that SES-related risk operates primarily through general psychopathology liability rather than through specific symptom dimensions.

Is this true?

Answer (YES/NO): NO